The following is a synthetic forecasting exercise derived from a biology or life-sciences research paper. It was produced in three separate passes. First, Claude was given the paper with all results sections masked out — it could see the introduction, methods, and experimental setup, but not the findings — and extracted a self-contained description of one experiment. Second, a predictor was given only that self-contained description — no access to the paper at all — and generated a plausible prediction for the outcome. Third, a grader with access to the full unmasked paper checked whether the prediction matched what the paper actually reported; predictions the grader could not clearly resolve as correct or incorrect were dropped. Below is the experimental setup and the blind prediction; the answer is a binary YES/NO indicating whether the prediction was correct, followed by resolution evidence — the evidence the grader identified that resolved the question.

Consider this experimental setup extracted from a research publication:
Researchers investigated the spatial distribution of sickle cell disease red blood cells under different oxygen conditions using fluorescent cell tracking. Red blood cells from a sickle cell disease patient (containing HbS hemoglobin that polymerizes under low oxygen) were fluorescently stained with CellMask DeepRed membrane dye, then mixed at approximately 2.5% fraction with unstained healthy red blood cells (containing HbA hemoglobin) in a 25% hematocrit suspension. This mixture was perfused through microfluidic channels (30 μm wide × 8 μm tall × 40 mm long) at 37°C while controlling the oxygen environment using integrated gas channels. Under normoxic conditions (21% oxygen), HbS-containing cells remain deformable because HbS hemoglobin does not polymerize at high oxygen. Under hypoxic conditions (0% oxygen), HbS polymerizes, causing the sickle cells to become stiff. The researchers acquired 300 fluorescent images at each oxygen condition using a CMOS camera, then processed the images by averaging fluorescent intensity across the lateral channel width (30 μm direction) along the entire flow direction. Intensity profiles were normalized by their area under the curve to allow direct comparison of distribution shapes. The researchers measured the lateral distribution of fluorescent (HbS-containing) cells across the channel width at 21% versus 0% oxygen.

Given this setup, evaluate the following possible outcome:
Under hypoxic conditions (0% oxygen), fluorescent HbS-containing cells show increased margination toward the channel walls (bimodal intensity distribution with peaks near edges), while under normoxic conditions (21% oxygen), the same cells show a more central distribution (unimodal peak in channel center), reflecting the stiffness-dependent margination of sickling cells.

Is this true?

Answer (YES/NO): YES